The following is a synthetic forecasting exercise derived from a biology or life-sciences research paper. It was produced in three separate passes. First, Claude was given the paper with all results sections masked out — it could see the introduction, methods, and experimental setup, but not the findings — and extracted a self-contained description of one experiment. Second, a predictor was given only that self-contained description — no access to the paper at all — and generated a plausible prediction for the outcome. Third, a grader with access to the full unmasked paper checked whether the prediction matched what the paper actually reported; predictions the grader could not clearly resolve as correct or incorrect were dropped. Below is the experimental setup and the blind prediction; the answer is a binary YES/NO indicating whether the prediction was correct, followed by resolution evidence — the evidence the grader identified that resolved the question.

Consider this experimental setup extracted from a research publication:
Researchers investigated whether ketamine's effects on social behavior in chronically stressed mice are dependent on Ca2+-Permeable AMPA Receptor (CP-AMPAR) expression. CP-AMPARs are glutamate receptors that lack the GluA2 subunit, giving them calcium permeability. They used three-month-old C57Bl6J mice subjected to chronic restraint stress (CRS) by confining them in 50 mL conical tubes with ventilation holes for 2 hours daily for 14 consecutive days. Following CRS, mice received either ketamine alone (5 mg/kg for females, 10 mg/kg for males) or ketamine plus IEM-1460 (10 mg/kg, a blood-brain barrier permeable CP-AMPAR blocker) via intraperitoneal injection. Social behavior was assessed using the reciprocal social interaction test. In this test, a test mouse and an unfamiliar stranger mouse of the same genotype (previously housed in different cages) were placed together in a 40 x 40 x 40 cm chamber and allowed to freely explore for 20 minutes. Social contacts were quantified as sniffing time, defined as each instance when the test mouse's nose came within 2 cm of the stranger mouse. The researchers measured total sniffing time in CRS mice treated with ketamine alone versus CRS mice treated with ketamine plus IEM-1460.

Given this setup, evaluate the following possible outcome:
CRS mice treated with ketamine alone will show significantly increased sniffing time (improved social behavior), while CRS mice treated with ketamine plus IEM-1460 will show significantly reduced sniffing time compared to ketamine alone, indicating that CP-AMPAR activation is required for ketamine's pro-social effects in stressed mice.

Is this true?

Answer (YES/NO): YES